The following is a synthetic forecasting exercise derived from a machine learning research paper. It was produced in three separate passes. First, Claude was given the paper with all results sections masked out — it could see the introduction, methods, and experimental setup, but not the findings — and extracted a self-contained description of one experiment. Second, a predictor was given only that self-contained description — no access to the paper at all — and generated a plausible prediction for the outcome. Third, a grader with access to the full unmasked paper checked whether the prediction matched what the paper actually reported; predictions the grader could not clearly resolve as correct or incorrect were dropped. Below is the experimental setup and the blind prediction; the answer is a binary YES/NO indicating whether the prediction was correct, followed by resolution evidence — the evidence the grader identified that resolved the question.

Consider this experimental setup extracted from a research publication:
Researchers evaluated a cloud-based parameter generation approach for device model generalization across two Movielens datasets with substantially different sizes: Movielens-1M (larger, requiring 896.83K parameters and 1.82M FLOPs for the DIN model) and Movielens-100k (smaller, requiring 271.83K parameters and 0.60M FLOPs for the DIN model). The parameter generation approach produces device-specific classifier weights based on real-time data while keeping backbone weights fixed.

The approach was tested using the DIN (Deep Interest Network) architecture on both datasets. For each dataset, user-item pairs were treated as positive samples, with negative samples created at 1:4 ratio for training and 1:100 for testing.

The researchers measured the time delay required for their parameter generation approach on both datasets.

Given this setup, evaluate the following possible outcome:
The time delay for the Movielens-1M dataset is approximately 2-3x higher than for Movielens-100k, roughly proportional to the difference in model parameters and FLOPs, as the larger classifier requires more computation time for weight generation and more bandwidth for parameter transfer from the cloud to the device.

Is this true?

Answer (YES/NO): NO